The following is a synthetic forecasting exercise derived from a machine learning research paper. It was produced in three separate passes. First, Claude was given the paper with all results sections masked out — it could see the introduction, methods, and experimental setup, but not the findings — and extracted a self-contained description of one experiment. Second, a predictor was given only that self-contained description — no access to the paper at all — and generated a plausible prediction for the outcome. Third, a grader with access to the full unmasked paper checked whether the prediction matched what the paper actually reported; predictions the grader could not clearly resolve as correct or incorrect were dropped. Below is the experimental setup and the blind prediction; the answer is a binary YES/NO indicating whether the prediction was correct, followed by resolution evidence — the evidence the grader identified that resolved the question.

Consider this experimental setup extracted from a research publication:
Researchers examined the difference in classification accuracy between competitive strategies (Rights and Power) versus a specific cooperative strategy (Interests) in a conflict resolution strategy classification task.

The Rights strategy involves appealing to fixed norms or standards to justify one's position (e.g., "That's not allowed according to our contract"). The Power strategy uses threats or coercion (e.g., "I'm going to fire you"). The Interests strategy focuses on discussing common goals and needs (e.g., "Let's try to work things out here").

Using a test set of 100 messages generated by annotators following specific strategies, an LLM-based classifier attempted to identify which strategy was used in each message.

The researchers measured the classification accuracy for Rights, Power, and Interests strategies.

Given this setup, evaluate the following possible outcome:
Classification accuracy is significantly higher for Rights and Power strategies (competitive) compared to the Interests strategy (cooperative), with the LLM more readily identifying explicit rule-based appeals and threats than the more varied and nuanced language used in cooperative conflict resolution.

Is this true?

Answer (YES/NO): YES